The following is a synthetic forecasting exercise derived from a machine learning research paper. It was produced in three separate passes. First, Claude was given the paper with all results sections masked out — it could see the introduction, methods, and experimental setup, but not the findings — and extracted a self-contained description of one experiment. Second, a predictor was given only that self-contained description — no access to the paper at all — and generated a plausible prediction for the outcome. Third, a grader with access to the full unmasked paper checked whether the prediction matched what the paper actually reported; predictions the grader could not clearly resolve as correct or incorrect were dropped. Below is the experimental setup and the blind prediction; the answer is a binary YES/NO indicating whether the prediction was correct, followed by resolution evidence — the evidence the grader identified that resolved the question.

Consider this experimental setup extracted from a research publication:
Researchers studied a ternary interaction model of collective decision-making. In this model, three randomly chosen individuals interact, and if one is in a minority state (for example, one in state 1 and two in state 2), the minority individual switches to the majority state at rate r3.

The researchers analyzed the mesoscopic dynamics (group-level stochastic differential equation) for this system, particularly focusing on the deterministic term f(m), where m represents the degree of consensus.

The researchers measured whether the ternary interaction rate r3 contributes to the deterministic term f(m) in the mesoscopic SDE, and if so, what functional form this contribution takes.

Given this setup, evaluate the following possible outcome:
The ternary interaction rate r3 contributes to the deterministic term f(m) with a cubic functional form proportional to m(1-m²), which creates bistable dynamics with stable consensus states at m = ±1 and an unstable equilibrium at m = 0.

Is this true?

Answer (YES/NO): NO